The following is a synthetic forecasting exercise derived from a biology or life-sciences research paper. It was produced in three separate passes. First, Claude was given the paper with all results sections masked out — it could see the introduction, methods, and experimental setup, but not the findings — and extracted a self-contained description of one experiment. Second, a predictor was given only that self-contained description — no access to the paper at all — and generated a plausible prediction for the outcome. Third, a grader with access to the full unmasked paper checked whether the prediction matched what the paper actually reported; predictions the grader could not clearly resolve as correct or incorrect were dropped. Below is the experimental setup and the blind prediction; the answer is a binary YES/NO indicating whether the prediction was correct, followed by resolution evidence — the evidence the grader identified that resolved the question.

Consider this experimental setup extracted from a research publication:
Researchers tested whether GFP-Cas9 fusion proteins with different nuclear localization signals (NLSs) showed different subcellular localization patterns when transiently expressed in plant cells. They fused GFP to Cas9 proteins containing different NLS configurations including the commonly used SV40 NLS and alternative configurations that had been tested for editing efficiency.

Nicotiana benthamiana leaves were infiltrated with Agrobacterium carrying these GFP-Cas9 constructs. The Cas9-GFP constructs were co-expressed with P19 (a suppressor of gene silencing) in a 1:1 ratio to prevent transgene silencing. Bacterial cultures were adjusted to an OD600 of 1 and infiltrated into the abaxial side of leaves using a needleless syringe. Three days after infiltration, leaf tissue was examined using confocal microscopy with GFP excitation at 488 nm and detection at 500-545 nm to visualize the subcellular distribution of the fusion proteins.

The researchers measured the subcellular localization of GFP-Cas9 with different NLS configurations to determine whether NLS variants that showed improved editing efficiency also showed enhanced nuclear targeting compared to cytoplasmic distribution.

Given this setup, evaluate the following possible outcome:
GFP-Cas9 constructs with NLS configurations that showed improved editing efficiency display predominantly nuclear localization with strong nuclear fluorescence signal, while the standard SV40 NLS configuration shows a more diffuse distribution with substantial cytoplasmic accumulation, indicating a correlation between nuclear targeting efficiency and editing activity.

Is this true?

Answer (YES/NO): YES